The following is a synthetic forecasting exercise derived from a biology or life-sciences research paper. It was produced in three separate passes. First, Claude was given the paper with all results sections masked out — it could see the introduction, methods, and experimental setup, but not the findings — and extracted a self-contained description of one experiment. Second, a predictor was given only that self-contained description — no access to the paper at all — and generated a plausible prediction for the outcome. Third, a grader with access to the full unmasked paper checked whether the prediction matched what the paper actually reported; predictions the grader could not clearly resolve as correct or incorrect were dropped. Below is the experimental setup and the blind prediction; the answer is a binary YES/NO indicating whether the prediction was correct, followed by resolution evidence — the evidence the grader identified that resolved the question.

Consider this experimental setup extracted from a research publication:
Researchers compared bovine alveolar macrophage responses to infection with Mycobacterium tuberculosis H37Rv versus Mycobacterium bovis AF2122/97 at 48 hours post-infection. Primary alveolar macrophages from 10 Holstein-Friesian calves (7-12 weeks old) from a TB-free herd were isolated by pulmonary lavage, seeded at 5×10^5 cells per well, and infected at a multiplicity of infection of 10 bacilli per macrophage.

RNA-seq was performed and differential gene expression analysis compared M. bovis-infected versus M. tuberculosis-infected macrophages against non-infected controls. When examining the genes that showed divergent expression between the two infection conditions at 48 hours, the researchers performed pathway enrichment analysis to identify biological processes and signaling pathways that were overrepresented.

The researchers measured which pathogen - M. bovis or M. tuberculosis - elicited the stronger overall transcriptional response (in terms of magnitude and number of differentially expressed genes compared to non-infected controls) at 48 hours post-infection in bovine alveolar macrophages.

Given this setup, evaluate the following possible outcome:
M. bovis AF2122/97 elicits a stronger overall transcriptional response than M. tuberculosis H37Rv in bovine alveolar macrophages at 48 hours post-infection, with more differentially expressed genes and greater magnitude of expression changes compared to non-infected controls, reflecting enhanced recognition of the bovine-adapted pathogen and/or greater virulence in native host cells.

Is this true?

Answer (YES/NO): YES